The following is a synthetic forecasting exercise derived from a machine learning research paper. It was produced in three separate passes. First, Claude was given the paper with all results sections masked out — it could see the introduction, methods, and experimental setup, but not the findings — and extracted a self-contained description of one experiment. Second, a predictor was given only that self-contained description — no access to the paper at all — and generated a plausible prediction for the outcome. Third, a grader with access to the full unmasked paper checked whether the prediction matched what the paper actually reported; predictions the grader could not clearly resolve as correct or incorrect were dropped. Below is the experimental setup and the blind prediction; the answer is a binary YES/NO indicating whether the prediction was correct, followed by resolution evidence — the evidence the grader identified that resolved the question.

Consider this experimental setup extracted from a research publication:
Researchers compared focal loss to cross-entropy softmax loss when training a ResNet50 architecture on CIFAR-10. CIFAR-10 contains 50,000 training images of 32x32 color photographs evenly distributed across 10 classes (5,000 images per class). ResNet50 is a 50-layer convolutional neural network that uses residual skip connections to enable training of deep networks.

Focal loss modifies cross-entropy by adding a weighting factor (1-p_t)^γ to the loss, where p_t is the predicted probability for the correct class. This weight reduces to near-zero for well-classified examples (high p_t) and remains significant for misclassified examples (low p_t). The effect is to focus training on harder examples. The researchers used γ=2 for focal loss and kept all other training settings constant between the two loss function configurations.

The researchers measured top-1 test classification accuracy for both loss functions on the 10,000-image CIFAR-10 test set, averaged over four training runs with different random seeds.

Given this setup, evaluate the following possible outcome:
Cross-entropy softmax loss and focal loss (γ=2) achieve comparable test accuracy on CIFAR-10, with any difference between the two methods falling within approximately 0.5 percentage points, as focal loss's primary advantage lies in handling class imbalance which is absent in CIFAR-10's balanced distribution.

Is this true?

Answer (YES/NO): NO